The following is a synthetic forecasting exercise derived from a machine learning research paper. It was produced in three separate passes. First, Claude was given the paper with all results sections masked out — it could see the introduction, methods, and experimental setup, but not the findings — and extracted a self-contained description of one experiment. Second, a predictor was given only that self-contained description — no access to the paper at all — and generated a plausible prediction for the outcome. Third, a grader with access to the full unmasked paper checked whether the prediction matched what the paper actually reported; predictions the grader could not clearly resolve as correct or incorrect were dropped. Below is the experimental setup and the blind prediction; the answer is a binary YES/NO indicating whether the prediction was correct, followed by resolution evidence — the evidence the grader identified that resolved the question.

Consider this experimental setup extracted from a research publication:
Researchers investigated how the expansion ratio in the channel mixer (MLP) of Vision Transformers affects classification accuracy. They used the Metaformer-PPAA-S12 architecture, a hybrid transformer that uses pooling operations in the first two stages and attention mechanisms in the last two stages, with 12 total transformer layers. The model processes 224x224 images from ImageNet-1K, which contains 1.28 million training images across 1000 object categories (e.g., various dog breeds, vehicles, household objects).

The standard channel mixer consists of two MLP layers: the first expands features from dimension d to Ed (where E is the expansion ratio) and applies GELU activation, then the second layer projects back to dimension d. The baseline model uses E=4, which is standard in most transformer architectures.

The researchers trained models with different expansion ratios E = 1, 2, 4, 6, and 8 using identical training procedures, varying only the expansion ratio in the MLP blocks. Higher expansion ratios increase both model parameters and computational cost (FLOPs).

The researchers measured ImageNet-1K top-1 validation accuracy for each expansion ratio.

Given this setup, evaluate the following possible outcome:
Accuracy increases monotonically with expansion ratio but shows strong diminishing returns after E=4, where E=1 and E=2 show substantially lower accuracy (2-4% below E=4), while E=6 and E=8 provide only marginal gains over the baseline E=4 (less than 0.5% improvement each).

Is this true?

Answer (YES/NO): NO